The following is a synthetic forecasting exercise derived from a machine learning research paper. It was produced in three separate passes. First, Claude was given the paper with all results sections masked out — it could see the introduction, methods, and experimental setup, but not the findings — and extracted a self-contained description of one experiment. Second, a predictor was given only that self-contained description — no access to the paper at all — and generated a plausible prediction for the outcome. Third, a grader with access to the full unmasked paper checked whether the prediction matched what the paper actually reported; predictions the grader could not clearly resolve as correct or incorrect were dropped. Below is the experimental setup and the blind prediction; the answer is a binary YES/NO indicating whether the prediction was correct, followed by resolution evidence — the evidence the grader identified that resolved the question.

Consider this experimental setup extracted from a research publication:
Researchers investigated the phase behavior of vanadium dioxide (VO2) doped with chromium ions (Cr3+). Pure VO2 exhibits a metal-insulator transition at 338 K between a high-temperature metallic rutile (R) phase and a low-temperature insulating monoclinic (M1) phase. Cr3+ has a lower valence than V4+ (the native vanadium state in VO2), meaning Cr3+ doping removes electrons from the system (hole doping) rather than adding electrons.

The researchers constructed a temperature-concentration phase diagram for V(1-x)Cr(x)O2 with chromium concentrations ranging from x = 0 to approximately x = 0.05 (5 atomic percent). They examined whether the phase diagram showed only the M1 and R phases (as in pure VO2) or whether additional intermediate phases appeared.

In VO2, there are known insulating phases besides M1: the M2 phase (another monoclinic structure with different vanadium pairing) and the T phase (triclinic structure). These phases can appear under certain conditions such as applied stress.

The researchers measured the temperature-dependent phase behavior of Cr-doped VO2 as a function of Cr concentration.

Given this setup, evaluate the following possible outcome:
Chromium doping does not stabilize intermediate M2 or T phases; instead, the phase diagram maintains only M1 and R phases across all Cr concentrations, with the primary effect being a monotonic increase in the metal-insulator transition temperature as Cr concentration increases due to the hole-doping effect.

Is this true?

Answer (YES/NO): NO